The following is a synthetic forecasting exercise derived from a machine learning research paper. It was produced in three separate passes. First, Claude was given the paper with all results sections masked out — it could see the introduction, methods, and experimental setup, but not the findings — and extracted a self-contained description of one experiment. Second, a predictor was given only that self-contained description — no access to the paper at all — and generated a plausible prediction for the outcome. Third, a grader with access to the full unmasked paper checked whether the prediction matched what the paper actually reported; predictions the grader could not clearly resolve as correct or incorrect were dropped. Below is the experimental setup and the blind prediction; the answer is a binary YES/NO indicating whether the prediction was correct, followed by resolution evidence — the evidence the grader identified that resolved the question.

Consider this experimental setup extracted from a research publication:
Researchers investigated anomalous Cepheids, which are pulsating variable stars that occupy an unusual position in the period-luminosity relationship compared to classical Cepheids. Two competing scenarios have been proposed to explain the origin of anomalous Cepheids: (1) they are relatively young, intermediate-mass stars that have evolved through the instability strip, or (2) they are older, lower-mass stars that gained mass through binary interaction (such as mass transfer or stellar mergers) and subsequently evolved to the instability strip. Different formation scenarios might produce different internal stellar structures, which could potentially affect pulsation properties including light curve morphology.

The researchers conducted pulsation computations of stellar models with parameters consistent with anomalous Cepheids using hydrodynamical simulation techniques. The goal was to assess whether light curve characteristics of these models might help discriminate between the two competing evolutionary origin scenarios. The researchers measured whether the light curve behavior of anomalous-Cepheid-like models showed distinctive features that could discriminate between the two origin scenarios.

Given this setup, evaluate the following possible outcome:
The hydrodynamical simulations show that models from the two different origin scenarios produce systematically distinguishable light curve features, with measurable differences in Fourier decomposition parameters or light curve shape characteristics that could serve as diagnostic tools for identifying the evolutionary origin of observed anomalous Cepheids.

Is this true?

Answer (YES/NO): NO